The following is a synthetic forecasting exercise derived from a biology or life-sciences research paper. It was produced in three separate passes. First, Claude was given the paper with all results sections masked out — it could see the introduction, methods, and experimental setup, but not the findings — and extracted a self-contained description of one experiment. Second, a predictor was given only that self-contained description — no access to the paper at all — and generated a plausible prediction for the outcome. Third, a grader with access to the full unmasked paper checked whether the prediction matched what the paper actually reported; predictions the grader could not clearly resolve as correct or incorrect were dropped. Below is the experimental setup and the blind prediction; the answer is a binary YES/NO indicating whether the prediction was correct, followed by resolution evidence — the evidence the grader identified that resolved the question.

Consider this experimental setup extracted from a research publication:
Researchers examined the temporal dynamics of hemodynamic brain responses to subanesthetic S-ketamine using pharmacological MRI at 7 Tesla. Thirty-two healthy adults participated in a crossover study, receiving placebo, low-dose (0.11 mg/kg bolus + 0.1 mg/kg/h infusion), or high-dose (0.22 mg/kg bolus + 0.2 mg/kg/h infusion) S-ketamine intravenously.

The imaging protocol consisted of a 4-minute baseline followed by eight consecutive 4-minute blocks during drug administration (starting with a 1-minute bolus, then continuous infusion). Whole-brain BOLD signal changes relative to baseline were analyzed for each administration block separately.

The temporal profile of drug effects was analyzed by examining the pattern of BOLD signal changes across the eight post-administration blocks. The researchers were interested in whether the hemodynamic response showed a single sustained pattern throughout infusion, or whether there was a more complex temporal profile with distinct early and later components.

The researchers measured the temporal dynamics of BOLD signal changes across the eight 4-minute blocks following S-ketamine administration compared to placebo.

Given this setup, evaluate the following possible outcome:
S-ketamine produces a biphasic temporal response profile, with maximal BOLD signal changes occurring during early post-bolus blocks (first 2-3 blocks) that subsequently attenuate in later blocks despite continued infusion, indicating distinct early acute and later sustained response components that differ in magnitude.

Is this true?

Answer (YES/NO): YES